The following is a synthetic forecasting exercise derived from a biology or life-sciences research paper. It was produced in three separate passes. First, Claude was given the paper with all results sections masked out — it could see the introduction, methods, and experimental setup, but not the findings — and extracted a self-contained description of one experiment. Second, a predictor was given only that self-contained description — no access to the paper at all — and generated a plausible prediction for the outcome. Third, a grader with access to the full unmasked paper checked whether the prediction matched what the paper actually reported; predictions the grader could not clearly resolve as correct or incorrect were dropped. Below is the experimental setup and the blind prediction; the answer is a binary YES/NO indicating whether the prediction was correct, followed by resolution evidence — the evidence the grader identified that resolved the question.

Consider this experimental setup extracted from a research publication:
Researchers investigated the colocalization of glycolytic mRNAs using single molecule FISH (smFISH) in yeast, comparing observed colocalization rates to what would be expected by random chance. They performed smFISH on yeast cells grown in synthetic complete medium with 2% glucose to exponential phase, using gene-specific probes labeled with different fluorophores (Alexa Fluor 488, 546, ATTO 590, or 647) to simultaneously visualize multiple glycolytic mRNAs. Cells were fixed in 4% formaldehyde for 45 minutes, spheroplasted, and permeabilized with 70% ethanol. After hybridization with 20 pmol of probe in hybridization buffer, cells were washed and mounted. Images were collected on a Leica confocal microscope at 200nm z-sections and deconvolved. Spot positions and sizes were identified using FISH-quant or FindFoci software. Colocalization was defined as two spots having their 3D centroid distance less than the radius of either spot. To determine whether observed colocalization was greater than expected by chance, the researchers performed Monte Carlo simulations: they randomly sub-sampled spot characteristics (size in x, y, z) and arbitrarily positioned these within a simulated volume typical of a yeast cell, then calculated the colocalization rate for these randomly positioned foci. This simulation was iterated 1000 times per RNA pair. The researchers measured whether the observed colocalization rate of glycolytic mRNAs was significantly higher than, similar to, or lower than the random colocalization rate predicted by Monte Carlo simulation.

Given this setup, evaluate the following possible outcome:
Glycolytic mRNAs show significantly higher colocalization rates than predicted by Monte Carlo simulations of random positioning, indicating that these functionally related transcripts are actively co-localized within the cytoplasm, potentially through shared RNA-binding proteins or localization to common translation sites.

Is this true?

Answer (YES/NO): YES